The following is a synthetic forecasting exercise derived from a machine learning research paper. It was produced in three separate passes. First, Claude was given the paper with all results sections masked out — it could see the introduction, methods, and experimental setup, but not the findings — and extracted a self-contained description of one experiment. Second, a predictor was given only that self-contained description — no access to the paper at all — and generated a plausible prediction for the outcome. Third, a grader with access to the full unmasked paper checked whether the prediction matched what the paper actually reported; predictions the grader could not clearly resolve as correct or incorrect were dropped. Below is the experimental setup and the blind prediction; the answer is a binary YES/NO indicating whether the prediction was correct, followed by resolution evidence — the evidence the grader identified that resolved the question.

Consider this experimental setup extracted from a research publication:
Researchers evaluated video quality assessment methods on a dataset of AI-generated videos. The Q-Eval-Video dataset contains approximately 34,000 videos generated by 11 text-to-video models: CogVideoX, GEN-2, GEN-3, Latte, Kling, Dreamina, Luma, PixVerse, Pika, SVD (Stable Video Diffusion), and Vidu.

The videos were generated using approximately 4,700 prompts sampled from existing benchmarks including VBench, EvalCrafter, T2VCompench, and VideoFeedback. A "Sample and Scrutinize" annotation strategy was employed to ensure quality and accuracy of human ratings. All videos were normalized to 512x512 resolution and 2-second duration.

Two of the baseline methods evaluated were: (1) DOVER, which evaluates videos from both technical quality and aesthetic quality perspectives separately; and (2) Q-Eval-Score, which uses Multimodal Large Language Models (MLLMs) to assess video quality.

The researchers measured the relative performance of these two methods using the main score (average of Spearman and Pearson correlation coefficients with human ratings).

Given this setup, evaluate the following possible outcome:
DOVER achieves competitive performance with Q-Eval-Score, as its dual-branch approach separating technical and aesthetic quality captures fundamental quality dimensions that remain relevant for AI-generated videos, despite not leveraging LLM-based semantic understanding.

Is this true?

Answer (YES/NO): NO